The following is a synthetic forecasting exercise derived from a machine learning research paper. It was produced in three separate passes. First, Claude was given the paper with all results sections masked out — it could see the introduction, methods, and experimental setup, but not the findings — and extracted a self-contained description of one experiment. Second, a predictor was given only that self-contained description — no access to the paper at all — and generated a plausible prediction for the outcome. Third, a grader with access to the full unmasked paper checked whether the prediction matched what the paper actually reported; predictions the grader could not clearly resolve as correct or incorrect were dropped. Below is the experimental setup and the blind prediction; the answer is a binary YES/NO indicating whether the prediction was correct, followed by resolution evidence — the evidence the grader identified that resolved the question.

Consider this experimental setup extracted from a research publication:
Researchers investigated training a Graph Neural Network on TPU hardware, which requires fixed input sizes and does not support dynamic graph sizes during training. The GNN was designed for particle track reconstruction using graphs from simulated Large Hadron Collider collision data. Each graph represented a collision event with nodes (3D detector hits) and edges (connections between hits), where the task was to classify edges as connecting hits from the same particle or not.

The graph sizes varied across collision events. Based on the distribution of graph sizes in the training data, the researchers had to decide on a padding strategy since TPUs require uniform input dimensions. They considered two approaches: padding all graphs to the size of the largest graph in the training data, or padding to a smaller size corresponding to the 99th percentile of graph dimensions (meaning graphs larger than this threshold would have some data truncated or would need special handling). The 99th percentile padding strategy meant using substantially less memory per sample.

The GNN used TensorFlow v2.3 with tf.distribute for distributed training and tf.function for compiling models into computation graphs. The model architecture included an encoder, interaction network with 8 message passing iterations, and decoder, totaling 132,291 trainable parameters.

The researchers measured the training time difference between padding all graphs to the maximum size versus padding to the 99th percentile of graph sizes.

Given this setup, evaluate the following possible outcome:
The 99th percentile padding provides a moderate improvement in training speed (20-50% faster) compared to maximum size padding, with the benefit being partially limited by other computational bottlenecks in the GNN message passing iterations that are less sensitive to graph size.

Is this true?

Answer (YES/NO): YES